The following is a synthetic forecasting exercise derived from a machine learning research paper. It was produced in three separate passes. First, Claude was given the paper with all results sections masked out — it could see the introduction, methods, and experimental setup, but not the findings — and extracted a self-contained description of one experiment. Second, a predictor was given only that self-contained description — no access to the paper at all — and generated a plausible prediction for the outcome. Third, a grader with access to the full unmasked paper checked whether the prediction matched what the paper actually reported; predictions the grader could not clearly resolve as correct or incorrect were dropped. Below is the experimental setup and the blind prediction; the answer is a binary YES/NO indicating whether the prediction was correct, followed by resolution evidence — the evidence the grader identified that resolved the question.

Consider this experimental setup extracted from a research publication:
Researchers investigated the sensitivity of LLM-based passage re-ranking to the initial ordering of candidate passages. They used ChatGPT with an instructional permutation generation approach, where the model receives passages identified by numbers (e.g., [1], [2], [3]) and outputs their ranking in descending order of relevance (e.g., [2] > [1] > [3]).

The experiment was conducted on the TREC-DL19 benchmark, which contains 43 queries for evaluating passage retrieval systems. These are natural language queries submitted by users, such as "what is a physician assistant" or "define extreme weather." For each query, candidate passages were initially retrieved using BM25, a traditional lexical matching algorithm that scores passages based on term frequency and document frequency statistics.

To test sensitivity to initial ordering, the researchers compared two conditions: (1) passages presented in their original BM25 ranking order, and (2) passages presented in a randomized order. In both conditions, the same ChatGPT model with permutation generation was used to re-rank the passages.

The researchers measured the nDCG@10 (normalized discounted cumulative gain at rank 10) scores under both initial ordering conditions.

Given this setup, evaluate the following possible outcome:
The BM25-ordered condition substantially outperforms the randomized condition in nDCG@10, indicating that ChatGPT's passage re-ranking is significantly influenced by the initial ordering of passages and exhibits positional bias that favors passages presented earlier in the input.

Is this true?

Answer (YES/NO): NO